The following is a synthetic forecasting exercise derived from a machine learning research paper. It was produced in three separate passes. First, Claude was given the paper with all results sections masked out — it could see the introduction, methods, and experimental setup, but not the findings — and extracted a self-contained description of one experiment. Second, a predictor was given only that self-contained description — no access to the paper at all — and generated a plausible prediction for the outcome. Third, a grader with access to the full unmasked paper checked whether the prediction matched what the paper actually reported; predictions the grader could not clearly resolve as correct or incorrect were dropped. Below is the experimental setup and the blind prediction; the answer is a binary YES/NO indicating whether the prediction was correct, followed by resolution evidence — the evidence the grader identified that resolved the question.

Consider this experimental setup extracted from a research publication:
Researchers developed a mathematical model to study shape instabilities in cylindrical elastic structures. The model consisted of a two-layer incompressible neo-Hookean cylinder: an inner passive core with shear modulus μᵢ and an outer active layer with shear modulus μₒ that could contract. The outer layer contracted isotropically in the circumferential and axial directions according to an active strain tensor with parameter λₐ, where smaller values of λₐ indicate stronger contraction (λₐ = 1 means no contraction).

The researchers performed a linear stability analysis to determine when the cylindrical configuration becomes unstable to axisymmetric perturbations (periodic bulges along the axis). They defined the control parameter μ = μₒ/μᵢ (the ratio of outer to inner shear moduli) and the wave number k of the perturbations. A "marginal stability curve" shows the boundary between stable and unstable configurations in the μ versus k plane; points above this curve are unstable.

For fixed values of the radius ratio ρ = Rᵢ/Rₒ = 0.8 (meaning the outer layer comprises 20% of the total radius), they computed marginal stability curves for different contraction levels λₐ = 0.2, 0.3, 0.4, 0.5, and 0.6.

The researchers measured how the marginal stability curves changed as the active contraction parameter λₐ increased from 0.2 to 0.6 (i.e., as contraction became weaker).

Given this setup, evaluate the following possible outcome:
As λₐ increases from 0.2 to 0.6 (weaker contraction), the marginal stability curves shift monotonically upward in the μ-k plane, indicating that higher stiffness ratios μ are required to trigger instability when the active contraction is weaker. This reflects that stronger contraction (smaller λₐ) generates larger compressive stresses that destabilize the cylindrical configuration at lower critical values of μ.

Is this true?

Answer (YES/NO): YES